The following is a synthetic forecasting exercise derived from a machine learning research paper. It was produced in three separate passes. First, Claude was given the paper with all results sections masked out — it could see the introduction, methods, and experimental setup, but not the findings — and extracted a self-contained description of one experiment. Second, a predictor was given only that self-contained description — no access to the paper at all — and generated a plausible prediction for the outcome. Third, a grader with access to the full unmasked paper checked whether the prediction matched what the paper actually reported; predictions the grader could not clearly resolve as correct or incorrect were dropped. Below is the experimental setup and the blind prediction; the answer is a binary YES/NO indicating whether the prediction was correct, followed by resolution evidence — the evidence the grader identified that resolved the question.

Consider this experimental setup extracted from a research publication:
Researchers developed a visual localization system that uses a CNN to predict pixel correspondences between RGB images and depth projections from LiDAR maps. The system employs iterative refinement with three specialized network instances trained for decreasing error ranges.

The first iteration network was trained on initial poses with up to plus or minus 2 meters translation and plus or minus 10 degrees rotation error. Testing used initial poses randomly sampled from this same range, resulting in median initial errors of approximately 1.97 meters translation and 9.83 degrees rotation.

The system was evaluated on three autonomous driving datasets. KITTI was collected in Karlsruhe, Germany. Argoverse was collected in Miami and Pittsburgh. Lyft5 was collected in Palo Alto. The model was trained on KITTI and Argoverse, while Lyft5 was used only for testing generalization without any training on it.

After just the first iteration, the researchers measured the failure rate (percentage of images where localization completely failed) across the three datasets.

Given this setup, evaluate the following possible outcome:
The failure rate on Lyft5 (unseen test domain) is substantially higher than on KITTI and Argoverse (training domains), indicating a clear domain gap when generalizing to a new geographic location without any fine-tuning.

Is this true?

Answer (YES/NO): YES